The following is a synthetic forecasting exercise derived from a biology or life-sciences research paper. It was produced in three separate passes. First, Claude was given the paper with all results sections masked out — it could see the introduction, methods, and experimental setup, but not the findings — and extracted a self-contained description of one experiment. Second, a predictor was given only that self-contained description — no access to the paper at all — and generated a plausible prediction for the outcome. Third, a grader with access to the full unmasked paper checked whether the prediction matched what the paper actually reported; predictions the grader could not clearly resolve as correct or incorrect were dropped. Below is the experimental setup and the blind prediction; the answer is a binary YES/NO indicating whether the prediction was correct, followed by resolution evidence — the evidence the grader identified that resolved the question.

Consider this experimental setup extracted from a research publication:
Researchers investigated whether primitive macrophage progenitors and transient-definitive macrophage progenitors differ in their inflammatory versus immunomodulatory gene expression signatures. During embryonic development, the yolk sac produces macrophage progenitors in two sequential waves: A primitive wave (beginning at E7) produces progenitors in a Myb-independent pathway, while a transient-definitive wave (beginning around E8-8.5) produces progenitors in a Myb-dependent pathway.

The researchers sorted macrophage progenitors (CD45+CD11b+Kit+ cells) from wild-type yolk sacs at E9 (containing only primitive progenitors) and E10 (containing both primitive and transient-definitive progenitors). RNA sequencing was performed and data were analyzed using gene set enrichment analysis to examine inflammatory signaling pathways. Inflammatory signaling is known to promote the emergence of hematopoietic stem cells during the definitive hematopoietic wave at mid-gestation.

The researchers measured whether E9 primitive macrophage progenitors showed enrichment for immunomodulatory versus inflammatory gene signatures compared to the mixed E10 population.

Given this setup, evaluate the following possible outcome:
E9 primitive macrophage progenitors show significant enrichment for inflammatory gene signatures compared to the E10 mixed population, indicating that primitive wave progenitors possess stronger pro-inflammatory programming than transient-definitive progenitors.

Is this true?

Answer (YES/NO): NO